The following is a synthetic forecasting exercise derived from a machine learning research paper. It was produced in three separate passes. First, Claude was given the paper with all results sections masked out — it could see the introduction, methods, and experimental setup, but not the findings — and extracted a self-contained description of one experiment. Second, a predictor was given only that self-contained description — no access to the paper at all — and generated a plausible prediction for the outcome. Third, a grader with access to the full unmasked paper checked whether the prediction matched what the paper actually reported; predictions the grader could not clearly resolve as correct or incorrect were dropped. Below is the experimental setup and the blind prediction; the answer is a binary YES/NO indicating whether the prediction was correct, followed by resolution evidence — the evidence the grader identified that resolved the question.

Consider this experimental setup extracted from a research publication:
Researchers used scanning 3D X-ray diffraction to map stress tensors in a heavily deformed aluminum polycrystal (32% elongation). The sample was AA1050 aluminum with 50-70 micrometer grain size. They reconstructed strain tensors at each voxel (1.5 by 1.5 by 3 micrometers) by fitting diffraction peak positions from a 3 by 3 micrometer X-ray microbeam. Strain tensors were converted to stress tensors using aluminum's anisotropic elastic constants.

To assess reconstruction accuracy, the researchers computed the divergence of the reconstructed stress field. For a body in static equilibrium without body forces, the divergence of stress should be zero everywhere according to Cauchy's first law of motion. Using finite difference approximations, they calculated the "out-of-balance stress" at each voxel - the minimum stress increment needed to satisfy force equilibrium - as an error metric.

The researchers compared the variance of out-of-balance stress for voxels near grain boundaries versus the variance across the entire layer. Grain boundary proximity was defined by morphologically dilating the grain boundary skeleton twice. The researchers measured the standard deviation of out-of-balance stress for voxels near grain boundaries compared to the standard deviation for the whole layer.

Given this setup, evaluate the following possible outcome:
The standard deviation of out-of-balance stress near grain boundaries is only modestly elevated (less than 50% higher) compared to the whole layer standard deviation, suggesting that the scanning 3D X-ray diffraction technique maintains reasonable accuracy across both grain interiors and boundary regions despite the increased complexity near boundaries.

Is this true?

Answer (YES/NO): YES